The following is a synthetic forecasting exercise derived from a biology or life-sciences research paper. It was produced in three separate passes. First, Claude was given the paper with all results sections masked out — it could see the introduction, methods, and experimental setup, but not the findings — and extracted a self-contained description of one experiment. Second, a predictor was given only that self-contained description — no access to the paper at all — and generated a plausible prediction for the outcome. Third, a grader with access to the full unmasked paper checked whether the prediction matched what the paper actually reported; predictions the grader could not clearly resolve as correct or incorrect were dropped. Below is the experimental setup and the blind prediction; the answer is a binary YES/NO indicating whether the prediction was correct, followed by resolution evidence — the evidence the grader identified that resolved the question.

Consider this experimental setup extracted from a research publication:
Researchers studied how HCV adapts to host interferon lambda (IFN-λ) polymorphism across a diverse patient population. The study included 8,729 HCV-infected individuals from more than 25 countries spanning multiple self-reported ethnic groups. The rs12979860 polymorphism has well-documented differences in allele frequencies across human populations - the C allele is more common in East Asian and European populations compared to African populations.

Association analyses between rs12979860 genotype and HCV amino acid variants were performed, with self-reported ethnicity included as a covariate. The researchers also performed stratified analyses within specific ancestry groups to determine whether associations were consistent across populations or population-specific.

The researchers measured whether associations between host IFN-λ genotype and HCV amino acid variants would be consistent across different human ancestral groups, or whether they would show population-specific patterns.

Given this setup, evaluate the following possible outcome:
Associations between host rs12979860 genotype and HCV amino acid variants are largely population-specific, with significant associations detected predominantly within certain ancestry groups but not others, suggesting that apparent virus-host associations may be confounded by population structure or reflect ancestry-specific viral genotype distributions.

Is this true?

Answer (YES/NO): NO